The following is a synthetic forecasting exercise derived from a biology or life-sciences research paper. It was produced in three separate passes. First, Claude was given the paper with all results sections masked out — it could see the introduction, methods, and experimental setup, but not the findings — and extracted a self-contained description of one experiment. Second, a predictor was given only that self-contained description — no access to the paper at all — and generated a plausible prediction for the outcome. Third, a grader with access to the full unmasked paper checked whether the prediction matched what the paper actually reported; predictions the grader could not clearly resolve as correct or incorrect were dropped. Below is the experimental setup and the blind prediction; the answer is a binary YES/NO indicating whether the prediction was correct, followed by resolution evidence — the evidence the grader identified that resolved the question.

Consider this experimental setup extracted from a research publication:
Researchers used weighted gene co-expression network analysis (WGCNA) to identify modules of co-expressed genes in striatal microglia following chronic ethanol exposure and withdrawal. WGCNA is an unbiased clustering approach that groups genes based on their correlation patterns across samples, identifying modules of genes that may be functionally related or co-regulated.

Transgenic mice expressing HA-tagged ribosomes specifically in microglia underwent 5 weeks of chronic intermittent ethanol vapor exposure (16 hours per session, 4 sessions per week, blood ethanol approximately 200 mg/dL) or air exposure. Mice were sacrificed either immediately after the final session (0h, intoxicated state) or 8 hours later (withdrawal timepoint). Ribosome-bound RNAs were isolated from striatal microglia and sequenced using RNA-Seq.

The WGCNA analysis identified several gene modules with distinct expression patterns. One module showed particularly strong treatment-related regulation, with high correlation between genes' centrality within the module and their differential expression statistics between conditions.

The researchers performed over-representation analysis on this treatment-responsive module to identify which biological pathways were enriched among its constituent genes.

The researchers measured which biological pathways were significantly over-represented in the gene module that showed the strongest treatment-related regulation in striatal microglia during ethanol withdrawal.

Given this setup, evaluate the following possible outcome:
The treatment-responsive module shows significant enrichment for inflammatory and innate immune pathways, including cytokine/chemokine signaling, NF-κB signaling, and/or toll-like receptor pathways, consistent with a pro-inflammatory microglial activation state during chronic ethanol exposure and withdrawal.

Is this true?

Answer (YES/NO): NO